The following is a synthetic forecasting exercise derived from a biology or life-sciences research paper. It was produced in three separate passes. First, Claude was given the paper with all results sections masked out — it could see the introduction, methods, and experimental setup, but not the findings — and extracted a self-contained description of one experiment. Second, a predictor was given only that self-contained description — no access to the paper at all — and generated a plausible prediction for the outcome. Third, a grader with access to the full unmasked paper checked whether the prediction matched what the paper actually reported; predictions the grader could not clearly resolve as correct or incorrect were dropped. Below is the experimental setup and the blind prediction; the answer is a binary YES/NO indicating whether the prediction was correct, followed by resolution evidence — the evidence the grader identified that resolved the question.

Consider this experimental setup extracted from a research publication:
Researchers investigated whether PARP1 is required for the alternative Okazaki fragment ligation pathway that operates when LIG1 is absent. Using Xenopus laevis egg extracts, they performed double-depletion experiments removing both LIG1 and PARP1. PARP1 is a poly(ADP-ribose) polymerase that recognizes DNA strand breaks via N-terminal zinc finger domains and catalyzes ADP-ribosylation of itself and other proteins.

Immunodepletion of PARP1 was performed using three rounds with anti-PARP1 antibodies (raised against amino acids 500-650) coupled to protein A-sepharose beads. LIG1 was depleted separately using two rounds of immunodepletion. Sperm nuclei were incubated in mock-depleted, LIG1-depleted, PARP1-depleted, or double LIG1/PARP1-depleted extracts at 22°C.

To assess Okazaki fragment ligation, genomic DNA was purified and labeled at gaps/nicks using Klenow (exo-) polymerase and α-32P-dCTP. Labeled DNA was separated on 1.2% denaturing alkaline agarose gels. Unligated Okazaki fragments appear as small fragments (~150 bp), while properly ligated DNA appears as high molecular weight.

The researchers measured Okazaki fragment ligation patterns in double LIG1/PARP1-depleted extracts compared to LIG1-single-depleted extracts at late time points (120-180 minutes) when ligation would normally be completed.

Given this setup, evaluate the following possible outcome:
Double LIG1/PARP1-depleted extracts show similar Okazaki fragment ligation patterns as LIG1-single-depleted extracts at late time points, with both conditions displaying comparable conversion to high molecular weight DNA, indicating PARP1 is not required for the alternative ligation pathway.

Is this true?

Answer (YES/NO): NO